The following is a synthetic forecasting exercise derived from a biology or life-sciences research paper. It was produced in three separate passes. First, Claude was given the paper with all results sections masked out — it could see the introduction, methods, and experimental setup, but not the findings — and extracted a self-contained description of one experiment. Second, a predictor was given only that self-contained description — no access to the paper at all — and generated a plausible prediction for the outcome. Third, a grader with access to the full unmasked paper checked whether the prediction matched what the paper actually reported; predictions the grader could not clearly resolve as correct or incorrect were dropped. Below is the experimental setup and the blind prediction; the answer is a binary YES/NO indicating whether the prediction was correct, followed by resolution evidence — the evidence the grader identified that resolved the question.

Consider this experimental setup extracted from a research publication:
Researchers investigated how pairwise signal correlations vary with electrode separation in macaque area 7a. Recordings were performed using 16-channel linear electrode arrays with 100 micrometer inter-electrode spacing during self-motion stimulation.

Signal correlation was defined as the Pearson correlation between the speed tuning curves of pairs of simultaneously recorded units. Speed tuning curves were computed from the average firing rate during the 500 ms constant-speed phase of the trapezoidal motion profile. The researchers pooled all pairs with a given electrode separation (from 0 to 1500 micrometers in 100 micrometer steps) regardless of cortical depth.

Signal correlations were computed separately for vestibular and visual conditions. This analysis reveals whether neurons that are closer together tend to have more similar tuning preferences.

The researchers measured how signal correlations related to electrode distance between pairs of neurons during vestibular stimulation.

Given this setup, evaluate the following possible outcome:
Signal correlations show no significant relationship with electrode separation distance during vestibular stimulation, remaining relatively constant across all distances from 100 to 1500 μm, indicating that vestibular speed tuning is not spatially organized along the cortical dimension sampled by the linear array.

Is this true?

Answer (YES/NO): NO